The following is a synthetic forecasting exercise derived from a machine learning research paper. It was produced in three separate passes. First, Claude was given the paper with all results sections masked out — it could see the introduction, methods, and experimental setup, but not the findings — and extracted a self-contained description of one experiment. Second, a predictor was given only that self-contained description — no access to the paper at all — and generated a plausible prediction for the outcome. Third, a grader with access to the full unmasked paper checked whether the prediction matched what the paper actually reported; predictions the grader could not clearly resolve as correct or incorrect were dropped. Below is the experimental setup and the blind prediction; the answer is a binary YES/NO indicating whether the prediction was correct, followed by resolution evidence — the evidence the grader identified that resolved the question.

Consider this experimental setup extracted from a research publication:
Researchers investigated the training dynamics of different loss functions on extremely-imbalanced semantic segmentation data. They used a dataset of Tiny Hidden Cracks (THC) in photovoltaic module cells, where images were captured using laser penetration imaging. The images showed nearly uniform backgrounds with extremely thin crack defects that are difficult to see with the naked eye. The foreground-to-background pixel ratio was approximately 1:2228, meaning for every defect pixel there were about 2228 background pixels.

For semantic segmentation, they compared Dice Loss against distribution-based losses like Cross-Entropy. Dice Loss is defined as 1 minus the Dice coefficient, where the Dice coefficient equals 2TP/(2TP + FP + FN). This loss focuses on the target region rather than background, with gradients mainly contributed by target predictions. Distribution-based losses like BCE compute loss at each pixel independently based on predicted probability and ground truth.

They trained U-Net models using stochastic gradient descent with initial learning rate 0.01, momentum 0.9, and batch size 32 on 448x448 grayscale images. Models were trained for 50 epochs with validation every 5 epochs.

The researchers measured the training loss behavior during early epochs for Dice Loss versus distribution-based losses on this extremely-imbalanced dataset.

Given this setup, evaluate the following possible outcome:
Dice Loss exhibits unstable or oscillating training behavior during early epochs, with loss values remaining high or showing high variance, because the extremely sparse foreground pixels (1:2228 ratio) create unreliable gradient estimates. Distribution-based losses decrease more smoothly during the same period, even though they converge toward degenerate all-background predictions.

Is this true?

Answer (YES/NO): NO